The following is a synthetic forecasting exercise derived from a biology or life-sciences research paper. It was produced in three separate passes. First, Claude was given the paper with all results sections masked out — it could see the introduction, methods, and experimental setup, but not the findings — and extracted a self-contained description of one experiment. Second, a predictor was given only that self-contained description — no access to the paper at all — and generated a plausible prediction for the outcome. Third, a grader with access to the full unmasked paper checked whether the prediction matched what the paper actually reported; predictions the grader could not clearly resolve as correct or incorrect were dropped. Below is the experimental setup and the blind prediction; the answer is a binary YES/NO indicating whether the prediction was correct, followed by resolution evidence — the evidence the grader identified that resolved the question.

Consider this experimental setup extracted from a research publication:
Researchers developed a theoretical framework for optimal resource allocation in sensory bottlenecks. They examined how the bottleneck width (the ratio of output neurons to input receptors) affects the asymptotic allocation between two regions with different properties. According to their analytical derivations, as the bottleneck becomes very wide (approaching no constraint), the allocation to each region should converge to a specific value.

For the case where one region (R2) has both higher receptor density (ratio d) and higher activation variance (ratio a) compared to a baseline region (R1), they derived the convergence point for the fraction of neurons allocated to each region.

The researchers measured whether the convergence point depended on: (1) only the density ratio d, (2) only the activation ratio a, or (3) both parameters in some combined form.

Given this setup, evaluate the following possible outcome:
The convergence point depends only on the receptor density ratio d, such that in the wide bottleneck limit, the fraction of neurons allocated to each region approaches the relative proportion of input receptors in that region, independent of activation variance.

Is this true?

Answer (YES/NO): NO